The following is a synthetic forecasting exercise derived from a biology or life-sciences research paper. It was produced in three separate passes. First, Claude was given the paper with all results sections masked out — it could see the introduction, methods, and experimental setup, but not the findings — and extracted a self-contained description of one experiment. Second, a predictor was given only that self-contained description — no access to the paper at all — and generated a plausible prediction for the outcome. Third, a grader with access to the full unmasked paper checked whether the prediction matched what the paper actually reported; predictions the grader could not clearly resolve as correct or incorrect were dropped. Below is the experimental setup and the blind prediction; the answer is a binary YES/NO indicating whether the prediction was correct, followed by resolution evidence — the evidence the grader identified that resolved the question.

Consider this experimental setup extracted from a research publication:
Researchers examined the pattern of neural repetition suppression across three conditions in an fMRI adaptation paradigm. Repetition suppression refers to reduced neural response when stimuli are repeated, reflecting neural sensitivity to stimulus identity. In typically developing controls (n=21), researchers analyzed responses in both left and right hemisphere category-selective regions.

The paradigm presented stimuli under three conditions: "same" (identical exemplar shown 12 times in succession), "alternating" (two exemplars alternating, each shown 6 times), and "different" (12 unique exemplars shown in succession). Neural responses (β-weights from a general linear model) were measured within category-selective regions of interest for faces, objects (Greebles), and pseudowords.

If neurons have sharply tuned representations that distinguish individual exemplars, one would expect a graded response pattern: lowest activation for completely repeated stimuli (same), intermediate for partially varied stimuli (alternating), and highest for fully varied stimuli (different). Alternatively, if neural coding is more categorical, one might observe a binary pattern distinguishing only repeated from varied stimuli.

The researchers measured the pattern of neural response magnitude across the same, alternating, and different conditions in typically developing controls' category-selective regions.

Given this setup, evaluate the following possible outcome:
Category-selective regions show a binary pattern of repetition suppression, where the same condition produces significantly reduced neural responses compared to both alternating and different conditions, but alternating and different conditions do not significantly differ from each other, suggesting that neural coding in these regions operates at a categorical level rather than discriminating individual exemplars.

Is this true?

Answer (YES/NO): NO